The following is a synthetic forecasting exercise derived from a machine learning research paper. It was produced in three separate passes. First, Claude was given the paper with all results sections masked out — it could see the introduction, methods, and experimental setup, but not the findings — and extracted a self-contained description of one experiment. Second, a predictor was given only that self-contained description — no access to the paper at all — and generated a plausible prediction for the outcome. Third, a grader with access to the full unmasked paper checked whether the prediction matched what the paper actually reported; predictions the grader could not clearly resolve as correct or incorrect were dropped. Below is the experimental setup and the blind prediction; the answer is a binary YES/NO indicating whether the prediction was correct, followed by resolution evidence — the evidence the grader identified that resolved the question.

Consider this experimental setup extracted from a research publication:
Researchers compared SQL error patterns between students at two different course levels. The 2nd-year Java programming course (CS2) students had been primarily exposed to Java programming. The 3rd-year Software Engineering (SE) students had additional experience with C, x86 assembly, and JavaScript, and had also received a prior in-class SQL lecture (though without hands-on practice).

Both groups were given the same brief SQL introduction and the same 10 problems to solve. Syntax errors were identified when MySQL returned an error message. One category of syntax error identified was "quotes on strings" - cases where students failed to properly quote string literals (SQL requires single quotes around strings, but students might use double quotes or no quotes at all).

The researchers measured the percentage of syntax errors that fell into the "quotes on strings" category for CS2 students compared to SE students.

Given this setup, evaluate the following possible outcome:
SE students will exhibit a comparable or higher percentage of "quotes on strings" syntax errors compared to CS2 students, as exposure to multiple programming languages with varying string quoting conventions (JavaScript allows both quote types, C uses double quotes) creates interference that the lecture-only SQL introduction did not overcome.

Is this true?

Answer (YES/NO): YES